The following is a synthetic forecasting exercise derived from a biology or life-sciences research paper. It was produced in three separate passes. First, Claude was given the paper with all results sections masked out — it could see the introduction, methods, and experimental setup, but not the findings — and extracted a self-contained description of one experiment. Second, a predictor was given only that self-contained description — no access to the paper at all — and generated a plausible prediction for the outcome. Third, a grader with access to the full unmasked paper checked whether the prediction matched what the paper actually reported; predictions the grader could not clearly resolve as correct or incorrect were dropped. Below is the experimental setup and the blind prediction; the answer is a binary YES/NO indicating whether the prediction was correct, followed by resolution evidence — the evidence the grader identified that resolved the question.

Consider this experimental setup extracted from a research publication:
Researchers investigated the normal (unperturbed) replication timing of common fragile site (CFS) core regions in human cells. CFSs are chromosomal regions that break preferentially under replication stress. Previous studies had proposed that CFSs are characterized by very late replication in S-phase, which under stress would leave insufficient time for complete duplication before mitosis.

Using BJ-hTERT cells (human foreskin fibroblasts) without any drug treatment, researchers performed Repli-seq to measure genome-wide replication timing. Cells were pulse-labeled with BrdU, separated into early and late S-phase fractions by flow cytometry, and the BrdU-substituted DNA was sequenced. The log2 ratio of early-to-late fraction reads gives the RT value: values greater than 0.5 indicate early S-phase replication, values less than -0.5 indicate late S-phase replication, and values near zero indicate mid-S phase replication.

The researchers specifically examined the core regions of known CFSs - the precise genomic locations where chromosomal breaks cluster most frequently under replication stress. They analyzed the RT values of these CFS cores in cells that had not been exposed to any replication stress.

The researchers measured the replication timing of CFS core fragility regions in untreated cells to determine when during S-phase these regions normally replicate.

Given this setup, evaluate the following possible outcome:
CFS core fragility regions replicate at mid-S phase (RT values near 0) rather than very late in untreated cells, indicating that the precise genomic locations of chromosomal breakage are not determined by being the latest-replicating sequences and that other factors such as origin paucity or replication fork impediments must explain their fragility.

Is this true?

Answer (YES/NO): YES